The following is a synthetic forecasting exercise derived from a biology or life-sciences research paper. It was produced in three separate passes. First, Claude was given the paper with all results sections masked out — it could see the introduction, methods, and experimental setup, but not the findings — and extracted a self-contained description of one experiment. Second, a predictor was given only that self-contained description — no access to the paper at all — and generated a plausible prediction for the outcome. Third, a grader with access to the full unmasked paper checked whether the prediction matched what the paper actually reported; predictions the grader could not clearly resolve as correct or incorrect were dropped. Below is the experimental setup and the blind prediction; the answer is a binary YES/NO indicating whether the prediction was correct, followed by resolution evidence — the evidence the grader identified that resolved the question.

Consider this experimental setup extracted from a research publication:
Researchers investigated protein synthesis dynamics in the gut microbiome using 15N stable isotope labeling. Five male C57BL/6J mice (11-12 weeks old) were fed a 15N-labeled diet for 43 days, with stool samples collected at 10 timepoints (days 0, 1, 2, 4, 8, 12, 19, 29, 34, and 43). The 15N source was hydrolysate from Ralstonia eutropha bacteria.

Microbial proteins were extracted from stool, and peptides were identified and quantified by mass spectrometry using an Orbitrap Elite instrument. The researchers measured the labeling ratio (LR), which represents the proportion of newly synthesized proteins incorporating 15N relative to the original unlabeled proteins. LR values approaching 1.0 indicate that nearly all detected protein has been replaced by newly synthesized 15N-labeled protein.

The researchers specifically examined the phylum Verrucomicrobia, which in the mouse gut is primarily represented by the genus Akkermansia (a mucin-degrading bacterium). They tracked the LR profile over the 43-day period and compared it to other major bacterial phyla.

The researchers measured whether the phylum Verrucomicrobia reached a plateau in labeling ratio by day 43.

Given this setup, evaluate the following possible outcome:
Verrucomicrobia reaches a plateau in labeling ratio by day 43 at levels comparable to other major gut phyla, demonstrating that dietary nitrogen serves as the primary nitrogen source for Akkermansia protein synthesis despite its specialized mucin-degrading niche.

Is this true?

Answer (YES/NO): NO